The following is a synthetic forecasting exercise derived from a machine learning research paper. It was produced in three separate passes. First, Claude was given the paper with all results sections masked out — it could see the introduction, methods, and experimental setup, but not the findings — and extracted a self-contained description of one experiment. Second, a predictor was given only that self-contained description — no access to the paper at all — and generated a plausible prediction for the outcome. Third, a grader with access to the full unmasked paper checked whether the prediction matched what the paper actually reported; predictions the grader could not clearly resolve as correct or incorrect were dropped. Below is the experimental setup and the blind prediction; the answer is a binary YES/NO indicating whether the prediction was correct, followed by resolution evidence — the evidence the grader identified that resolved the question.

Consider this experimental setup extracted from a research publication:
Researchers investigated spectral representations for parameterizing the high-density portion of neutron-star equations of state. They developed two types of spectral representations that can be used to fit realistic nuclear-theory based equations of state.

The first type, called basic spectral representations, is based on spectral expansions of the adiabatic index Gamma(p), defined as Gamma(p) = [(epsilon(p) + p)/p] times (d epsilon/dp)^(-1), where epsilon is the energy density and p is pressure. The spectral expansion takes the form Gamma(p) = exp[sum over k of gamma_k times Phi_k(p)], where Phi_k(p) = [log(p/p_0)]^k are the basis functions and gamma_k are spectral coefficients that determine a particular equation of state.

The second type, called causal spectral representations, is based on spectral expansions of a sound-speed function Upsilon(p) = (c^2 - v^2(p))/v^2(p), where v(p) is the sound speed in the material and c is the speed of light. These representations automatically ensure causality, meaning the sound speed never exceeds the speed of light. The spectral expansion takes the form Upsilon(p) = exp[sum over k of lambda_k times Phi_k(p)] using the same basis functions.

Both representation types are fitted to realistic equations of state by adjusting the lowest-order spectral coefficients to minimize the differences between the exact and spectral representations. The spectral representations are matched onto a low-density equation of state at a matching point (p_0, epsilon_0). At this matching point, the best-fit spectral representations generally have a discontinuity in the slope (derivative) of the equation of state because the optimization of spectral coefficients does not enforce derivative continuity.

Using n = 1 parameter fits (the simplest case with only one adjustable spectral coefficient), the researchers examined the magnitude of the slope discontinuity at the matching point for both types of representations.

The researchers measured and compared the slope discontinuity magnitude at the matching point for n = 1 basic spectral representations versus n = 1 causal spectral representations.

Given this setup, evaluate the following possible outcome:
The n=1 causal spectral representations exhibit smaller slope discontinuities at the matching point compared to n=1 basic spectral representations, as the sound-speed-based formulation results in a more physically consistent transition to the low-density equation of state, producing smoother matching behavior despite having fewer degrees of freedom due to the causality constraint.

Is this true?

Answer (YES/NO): NO